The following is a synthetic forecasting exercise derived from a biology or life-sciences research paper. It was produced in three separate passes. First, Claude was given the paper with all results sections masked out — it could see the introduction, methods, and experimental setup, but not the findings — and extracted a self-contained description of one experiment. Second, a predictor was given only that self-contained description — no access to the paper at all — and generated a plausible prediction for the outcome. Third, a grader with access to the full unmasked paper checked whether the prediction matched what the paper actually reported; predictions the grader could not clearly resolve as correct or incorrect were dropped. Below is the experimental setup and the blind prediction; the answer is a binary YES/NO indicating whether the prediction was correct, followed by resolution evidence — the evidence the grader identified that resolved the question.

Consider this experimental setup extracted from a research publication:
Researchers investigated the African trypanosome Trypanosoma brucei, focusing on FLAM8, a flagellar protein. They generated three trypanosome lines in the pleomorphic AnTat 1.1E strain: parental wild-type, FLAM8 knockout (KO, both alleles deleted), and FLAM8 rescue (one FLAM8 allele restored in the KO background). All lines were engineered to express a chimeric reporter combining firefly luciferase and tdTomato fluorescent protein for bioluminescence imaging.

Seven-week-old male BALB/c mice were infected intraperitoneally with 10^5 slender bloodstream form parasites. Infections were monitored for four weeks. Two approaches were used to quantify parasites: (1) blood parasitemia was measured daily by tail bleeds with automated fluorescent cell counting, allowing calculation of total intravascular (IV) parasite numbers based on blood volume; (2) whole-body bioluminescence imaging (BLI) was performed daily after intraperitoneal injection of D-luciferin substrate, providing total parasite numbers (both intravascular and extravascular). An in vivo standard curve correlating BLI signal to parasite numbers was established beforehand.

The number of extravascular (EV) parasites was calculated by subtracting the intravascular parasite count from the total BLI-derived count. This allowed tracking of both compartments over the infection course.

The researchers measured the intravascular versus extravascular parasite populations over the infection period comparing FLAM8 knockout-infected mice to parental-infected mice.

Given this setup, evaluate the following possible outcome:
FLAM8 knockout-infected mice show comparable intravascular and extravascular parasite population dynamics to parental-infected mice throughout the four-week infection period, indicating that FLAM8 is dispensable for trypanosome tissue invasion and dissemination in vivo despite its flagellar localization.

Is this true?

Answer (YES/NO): NO